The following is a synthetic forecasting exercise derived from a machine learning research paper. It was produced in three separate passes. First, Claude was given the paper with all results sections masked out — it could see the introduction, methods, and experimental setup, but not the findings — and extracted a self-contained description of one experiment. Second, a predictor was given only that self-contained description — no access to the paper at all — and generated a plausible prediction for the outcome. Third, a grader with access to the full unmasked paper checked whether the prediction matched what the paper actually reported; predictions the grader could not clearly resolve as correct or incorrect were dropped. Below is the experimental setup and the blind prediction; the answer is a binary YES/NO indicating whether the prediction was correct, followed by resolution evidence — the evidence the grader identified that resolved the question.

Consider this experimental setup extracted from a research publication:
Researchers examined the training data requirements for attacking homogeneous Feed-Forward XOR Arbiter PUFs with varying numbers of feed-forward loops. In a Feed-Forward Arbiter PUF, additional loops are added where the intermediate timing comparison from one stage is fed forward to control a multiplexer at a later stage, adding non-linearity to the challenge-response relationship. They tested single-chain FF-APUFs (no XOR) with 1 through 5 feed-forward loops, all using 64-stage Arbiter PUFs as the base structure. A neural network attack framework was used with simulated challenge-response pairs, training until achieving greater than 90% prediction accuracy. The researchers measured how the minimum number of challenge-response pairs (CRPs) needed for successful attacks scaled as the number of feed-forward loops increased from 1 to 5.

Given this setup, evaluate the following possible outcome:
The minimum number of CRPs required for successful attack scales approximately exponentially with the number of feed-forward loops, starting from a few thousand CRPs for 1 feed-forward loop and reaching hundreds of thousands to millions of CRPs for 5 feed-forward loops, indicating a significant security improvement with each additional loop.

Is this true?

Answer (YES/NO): NO